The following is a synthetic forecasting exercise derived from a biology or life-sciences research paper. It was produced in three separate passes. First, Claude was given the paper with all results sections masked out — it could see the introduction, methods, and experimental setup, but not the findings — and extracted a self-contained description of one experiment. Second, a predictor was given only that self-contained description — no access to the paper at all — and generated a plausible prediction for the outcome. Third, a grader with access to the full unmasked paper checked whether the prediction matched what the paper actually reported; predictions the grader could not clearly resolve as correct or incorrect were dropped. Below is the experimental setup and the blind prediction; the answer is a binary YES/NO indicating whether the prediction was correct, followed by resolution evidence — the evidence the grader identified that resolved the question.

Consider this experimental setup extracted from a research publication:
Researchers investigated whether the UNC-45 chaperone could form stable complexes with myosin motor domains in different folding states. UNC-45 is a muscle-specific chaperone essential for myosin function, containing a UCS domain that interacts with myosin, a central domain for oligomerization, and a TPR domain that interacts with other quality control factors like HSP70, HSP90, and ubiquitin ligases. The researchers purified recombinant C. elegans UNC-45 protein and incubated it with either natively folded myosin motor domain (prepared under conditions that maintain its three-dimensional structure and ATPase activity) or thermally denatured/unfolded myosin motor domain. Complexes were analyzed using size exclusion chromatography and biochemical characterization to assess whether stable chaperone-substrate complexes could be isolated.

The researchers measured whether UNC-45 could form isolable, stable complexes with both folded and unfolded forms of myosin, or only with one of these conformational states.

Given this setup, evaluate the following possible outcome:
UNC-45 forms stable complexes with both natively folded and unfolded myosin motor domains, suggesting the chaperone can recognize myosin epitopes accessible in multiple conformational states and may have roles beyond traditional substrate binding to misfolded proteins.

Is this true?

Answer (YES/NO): YES